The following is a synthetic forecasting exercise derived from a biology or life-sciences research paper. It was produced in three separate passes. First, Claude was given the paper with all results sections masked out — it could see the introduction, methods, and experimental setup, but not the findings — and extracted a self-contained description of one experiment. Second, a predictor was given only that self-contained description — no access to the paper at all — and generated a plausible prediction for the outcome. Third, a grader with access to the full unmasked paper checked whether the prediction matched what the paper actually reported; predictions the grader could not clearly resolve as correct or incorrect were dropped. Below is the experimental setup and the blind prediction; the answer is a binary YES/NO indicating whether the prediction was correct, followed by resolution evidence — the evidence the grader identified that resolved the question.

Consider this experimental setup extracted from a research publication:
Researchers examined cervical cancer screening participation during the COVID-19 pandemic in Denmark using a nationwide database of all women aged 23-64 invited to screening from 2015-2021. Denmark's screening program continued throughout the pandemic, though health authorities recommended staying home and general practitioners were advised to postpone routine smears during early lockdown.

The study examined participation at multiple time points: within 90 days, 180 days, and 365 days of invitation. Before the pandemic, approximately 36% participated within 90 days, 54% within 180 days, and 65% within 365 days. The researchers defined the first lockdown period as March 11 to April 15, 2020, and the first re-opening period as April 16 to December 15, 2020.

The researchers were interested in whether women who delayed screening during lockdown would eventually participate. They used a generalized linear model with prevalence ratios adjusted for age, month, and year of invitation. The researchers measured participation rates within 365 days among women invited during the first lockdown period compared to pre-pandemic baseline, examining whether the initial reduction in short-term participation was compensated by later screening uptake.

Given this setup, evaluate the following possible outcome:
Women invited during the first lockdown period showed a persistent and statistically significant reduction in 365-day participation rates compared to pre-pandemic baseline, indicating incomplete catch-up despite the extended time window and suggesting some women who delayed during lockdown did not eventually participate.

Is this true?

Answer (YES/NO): YES